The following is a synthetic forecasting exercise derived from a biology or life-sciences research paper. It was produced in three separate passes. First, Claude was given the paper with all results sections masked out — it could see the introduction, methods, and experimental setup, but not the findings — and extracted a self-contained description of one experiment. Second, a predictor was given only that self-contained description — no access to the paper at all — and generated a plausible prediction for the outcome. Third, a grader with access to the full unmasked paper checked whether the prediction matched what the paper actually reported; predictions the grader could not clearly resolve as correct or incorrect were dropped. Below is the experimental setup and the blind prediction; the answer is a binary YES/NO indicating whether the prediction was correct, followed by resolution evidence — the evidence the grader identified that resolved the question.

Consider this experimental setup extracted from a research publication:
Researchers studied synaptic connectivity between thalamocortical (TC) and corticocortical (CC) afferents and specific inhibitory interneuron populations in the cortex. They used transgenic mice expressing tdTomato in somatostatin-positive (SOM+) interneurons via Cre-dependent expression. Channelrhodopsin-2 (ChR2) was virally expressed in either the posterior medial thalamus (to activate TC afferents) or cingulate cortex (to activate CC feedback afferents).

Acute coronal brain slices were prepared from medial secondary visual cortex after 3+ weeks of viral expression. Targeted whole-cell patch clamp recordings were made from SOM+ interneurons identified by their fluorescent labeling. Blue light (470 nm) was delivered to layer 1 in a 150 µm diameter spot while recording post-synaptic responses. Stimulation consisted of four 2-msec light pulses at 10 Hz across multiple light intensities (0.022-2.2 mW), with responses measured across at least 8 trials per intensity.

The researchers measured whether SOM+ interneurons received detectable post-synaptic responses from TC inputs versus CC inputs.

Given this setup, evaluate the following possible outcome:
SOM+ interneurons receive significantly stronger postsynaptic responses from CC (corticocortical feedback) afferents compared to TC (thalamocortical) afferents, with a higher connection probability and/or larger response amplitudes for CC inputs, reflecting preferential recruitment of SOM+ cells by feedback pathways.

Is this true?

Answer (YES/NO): YES